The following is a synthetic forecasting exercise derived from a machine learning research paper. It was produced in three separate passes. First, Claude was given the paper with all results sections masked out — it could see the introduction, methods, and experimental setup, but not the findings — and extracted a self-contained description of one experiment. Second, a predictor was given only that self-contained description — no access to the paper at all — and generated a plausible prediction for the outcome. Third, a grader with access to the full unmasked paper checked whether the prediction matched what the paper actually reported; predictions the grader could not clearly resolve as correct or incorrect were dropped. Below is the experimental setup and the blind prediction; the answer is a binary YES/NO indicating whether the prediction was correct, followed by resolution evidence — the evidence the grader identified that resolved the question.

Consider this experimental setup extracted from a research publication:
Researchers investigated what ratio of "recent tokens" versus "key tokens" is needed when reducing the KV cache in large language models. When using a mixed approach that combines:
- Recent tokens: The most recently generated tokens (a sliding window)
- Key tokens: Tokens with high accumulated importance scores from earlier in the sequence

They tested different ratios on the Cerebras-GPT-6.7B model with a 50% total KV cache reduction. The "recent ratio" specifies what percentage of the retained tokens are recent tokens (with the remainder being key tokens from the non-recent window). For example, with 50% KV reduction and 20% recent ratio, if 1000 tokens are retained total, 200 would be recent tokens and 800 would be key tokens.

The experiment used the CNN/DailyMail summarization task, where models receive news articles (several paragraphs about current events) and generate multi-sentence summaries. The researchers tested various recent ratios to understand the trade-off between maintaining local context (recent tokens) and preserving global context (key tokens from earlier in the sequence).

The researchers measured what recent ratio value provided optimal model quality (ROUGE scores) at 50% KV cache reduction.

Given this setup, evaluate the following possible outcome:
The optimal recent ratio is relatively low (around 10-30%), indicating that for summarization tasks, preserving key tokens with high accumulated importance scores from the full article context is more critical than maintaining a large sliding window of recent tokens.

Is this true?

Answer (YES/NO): YES